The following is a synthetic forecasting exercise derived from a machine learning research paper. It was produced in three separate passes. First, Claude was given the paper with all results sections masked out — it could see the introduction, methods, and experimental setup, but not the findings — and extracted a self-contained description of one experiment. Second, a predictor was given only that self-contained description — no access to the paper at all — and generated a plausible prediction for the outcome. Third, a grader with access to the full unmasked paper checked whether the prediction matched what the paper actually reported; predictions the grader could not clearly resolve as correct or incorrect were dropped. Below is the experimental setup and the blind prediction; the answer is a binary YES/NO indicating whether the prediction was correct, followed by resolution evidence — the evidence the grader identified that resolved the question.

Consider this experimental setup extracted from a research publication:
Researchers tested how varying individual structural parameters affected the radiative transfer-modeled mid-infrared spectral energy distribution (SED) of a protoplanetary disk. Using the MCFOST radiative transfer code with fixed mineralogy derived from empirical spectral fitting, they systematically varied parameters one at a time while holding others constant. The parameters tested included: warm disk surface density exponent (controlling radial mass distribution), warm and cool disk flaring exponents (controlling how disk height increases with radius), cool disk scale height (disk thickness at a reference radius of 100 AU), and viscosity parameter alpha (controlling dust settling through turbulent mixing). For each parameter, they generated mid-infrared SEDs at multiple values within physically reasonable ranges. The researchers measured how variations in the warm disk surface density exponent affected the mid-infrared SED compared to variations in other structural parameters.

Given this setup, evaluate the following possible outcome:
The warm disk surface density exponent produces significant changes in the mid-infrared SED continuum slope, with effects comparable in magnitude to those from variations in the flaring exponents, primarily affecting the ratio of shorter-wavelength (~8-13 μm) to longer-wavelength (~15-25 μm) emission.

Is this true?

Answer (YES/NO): NO